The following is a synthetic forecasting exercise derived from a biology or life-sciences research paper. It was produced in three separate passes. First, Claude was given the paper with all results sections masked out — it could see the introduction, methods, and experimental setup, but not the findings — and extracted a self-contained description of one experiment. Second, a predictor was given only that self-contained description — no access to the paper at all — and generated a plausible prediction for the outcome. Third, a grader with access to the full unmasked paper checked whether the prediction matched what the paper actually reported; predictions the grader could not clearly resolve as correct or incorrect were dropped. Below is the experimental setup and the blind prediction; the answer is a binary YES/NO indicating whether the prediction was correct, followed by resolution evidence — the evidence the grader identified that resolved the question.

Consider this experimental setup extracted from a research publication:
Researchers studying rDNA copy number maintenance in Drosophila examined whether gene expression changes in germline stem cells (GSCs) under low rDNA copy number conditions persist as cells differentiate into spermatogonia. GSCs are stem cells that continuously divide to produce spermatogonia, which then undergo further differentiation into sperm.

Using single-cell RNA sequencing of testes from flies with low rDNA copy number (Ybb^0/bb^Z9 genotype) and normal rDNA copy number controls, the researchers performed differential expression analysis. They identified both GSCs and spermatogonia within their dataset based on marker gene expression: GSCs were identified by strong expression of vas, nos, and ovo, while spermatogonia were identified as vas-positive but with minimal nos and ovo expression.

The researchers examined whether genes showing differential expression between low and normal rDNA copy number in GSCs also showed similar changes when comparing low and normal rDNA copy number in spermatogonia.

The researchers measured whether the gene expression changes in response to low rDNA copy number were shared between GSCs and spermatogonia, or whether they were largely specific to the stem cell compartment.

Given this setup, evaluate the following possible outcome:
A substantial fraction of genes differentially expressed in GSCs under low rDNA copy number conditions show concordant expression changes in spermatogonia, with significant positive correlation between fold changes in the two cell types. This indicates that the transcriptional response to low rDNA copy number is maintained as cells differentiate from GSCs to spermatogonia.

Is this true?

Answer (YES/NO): NO